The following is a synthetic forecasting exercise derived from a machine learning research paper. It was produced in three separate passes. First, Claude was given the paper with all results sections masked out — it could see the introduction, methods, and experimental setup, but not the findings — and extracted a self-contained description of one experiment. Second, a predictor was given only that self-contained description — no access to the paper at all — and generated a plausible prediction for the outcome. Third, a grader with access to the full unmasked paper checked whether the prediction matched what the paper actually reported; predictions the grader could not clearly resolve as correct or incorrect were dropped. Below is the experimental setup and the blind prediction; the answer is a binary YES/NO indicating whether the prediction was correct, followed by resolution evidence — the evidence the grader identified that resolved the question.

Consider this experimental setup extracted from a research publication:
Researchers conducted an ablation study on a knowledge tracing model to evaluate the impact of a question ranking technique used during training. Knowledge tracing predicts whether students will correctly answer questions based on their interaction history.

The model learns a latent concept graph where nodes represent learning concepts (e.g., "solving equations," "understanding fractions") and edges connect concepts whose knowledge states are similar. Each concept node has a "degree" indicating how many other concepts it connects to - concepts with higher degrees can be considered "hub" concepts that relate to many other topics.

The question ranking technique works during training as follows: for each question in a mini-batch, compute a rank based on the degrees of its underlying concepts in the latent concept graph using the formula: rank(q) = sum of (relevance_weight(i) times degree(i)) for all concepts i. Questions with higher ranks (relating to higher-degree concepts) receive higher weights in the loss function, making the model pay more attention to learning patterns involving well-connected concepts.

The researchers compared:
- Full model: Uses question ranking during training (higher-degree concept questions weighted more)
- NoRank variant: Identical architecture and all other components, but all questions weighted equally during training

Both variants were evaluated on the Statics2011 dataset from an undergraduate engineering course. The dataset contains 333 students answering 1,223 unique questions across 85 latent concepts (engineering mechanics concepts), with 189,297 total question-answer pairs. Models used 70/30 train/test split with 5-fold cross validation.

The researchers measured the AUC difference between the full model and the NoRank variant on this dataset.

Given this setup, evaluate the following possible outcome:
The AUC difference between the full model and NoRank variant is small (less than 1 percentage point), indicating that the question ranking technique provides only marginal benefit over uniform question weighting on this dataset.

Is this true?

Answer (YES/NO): YES